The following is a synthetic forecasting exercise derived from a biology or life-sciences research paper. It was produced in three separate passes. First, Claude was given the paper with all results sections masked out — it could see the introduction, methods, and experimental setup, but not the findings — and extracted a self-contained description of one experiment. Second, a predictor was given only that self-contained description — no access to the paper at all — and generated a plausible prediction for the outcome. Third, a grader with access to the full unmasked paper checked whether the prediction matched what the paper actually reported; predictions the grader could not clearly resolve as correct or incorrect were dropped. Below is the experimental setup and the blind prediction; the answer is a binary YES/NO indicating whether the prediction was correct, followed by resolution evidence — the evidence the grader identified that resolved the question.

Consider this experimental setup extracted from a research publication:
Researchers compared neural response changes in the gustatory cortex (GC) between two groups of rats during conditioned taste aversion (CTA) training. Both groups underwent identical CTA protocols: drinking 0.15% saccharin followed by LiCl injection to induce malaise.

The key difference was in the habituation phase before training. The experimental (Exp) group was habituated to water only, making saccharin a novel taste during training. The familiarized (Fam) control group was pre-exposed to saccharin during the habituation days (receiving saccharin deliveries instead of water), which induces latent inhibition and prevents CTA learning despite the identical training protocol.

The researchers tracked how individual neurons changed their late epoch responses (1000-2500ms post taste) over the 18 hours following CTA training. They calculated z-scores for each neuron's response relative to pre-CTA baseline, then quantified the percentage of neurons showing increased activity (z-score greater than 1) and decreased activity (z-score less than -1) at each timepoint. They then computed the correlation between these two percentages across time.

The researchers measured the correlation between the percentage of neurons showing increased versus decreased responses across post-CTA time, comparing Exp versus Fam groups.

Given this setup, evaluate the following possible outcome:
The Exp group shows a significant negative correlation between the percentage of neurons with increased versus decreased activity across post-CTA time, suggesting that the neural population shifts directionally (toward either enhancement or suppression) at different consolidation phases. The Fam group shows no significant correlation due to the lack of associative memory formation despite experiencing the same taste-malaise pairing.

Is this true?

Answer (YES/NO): NO